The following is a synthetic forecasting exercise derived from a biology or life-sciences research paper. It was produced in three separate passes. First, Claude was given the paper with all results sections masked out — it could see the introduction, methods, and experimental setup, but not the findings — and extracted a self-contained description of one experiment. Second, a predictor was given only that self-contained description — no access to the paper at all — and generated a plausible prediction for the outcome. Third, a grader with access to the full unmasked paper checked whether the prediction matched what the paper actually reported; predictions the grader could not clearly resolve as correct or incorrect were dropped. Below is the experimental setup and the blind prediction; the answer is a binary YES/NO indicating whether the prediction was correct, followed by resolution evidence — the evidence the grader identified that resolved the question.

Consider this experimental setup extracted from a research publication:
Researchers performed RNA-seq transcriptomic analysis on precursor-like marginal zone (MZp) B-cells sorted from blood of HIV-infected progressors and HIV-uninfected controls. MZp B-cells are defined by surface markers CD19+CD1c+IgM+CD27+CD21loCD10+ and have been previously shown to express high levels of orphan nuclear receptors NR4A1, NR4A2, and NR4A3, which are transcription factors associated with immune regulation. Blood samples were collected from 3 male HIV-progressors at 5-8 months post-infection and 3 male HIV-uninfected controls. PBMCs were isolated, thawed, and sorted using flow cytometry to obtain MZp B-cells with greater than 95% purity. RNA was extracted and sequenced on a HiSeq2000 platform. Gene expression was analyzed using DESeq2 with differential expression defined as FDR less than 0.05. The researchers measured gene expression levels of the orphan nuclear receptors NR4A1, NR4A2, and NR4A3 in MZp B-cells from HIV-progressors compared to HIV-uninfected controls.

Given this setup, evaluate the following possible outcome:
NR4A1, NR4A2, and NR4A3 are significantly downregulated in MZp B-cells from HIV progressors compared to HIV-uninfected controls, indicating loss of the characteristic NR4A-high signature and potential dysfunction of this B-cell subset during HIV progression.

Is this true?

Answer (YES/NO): YES